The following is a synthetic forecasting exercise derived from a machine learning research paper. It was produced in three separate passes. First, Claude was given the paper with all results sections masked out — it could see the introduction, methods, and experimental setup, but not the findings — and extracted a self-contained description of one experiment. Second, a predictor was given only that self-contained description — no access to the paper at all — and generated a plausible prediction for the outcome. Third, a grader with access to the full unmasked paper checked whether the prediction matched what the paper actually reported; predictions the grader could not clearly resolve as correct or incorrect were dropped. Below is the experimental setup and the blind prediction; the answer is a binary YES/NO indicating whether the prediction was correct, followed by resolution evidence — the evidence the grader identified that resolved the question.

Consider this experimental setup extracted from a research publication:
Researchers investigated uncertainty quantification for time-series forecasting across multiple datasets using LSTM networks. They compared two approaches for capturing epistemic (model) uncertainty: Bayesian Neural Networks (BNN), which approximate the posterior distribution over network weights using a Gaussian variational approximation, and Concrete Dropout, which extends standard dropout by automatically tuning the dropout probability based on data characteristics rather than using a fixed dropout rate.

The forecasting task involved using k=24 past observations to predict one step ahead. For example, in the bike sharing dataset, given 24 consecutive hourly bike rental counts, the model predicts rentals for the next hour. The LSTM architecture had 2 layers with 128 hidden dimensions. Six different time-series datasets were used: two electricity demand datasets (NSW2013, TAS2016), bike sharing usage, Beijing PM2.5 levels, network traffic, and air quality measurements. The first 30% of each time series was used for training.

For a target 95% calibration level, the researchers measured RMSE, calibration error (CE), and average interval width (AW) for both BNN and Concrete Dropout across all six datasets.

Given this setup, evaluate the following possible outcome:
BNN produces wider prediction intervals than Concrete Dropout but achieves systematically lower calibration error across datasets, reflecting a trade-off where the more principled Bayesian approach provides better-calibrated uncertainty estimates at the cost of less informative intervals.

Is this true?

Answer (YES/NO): NO